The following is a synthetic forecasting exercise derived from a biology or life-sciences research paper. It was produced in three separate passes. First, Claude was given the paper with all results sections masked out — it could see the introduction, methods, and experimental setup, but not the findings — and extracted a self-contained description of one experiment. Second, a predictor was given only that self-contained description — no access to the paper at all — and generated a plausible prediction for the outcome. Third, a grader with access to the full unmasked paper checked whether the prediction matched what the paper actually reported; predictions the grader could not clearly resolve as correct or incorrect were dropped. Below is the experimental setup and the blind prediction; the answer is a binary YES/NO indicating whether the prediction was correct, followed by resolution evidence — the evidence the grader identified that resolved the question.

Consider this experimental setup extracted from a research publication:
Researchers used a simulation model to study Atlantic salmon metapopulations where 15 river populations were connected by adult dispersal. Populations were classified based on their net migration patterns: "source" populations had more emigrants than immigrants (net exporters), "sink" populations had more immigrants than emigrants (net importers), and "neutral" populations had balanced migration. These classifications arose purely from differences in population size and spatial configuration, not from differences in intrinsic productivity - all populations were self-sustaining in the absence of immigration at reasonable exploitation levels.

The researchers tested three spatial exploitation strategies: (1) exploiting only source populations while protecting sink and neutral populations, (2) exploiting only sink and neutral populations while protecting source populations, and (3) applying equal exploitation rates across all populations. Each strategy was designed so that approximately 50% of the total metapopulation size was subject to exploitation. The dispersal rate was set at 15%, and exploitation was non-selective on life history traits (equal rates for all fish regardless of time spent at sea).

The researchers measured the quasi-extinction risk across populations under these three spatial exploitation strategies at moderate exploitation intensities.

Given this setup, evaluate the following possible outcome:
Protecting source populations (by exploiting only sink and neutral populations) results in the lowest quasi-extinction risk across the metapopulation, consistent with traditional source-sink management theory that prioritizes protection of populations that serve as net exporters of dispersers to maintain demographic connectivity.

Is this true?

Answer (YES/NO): NO